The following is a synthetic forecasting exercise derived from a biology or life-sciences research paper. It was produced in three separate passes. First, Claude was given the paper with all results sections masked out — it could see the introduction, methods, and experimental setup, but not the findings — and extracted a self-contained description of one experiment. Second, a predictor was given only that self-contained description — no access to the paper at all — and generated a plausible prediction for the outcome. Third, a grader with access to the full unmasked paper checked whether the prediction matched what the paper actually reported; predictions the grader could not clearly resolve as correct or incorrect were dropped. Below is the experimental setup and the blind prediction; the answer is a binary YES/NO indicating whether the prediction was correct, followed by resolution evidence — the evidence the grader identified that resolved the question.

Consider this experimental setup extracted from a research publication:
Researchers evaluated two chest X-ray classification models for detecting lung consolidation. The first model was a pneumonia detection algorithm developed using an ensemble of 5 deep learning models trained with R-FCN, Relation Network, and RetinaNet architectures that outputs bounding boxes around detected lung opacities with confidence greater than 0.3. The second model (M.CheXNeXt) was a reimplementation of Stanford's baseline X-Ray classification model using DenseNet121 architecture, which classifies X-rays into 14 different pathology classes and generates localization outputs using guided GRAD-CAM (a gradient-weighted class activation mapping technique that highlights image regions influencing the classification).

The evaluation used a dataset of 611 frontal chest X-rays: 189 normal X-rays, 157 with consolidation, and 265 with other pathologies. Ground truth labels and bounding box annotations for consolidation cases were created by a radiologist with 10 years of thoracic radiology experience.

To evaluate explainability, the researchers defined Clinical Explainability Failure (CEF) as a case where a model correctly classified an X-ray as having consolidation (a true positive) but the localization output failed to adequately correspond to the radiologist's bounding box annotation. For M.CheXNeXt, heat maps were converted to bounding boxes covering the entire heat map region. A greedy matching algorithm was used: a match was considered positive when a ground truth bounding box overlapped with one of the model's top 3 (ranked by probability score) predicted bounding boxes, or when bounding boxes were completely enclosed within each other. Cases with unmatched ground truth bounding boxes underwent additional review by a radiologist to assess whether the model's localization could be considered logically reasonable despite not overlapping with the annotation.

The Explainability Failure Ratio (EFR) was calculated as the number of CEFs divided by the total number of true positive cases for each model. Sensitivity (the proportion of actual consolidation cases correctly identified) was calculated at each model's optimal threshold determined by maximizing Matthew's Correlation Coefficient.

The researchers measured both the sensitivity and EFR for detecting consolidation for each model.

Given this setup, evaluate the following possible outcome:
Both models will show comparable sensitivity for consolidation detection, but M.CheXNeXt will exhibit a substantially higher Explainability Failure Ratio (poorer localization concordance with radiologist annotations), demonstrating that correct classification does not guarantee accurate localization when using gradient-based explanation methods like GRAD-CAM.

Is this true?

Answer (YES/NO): NO